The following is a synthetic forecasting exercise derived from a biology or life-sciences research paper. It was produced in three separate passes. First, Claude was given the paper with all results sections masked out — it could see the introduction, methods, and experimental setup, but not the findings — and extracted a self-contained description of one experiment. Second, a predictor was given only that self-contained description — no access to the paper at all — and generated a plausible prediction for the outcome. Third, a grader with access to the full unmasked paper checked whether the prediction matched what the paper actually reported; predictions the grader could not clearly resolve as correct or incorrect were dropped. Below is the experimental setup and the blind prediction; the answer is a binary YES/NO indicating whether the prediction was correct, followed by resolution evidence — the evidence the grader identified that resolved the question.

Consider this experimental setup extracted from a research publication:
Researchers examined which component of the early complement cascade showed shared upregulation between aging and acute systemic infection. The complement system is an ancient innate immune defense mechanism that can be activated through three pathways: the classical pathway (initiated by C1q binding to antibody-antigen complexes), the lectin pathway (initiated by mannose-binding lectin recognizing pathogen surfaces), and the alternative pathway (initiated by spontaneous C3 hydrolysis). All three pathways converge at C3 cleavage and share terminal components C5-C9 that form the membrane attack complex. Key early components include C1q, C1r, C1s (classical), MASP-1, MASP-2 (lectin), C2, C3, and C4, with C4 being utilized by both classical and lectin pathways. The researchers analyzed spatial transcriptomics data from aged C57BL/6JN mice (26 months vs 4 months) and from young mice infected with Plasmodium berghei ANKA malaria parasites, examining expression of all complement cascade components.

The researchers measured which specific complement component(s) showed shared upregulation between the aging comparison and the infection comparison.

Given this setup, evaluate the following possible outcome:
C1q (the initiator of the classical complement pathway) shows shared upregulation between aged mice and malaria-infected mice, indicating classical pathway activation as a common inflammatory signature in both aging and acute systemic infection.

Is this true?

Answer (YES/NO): NO